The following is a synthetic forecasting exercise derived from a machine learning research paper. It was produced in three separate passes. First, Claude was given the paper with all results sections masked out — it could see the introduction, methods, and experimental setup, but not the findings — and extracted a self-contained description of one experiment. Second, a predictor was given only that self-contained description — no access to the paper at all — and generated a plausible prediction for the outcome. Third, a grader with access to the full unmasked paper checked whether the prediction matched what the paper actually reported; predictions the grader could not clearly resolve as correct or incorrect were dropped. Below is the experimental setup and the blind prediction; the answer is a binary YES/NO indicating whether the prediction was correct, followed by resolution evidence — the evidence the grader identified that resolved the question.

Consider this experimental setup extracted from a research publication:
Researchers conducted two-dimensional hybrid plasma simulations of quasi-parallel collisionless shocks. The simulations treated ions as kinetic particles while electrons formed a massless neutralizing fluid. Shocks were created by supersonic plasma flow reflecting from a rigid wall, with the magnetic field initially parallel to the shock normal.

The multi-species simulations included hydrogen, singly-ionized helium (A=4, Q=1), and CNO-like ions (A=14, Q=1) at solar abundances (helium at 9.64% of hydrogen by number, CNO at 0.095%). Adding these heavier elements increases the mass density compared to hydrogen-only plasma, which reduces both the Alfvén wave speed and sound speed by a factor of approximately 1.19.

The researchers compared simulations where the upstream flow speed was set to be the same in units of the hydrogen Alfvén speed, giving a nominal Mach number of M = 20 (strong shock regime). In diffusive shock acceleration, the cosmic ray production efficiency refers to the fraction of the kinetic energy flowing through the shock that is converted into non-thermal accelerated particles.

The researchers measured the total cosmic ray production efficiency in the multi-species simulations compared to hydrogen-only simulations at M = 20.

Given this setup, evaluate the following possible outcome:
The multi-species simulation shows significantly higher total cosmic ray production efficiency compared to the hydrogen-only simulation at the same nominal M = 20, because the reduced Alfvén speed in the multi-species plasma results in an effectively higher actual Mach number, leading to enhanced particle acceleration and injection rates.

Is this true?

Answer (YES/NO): NO